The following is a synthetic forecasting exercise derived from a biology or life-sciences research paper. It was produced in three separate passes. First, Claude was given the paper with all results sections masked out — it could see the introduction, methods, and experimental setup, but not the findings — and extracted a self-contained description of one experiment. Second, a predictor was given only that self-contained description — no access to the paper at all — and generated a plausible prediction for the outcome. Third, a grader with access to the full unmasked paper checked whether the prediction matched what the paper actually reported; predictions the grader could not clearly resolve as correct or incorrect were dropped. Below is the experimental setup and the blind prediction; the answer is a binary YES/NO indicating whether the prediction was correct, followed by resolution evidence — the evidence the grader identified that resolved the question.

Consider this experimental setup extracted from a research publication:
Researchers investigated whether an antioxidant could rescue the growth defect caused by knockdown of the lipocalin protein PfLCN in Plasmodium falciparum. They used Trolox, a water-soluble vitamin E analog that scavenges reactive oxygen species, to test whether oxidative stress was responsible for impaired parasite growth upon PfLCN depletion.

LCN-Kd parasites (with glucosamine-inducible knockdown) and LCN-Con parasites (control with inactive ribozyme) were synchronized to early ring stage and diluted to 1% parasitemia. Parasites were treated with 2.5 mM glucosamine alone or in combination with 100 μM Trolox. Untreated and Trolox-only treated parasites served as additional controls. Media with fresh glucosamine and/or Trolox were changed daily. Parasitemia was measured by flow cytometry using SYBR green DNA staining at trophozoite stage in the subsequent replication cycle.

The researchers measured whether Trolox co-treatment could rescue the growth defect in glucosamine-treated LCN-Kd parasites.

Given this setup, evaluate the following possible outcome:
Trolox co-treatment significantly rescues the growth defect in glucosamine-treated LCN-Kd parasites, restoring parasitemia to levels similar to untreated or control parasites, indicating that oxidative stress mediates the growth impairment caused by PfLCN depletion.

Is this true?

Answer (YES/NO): NO